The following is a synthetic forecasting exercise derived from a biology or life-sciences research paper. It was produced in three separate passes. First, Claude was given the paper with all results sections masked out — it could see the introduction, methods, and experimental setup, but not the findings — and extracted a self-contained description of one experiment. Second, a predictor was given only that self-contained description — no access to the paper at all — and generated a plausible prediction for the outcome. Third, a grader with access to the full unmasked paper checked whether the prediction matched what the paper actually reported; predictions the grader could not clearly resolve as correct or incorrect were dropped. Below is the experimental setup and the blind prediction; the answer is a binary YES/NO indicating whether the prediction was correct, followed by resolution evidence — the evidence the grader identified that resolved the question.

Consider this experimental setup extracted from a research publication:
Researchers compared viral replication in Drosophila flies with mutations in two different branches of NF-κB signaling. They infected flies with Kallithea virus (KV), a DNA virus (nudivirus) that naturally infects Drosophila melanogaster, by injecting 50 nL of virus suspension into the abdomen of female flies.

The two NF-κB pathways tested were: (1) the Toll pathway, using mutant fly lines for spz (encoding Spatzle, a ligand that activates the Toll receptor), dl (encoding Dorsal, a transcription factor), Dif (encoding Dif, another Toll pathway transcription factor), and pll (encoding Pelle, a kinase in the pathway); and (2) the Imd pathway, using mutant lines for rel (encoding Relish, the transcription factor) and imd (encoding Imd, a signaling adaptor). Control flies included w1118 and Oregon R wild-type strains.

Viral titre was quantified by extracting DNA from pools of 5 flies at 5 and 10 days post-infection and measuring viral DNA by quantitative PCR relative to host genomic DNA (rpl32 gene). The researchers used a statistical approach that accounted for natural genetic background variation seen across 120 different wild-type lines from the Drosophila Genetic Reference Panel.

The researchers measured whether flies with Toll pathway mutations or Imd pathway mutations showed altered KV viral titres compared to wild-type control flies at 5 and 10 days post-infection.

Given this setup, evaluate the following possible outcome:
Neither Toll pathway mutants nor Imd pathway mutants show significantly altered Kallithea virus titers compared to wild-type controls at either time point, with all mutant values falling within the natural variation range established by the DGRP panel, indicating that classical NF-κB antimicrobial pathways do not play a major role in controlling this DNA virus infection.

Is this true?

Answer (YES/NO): NO